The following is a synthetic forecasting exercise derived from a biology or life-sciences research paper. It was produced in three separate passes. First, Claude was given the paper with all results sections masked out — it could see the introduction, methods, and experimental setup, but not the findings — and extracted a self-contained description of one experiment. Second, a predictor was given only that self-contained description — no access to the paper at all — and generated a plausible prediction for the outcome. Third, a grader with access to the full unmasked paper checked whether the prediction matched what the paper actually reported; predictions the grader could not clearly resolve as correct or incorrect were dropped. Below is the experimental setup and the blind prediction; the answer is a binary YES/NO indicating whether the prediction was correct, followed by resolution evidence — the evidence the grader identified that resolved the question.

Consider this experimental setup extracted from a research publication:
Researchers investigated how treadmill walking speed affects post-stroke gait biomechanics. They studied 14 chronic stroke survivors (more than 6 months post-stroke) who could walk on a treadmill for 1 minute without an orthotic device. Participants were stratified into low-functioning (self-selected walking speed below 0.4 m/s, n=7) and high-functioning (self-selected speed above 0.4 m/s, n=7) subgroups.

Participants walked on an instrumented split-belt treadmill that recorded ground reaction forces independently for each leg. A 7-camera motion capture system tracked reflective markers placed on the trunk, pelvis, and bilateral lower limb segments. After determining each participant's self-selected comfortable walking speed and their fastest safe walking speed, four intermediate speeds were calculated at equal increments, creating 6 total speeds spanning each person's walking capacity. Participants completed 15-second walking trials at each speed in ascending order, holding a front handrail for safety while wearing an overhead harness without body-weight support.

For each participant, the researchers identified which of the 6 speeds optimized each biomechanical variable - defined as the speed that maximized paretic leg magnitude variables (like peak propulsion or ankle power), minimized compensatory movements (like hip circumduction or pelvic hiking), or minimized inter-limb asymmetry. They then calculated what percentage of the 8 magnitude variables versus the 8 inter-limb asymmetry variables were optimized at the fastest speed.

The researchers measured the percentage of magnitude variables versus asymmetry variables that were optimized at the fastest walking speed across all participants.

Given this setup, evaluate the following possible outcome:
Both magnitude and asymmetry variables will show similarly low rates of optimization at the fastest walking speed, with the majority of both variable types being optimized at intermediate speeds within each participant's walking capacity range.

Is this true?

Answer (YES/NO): NO